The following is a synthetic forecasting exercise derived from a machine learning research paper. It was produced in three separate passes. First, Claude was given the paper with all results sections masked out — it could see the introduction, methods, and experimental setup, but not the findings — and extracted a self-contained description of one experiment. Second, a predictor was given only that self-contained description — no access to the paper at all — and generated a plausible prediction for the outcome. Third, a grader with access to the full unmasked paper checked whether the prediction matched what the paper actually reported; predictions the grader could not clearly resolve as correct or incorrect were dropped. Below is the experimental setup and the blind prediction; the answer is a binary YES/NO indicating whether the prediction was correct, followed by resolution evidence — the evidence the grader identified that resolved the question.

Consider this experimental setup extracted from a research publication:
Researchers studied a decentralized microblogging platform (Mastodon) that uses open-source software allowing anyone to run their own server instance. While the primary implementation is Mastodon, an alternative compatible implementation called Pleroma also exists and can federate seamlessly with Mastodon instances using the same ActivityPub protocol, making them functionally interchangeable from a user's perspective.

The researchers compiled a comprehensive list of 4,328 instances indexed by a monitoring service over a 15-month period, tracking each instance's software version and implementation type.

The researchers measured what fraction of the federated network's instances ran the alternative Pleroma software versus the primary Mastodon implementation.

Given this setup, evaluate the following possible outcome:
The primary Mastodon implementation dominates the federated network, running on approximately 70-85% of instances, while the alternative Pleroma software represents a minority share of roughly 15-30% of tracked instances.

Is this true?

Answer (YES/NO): NO